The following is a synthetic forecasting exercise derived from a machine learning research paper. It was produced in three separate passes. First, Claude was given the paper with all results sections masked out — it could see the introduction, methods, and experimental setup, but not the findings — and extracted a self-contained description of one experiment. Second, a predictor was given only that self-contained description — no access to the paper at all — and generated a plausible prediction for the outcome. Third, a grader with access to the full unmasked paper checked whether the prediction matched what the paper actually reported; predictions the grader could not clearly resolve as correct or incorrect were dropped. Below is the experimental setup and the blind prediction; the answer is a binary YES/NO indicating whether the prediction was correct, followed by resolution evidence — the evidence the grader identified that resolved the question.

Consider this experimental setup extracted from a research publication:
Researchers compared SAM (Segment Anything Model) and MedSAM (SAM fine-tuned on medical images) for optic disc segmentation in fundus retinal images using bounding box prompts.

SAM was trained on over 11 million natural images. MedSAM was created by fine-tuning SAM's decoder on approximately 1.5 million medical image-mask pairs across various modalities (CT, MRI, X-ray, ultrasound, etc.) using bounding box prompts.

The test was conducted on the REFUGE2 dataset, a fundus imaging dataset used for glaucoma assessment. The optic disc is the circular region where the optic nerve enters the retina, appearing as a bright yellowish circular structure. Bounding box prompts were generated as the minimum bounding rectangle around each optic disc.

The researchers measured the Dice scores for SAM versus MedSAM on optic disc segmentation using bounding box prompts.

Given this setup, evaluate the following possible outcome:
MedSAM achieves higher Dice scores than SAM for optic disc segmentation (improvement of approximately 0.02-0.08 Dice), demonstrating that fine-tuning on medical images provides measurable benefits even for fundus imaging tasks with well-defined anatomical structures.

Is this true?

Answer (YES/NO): NO